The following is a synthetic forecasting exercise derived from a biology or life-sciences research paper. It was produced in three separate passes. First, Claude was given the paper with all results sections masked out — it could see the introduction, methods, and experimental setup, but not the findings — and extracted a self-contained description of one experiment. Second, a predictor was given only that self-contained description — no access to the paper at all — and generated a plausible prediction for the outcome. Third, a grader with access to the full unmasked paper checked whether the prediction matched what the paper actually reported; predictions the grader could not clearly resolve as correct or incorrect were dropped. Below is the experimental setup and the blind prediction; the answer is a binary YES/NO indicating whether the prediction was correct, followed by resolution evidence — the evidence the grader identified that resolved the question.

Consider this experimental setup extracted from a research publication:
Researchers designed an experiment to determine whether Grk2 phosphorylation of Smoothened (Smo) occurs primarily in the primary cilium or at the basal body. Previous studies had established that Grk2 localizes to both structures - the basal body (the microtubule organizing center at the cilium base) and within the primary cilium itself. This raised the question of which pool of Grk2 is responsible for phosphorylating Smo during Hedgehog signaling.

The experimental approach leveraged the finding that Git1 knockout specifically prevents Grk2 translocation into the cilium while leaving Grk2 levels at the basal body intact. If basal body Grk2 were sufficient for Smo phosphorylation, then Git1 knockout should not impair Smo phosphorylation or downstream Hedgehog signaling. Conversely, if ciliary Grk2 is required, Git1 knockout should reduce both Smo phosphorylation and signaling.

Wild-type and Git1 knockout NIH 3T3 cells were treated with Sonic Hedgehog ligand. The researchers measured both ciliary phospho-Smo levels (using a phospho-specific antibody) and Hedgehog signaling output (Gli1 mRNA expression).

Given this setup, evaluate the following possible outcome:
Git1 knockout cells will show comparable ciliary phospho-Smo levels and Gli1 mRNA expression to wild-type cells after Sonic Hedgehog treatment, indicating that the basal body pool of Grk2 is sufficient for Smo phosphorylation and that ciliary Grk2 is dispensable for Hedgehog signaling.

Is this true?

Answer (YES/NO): NO